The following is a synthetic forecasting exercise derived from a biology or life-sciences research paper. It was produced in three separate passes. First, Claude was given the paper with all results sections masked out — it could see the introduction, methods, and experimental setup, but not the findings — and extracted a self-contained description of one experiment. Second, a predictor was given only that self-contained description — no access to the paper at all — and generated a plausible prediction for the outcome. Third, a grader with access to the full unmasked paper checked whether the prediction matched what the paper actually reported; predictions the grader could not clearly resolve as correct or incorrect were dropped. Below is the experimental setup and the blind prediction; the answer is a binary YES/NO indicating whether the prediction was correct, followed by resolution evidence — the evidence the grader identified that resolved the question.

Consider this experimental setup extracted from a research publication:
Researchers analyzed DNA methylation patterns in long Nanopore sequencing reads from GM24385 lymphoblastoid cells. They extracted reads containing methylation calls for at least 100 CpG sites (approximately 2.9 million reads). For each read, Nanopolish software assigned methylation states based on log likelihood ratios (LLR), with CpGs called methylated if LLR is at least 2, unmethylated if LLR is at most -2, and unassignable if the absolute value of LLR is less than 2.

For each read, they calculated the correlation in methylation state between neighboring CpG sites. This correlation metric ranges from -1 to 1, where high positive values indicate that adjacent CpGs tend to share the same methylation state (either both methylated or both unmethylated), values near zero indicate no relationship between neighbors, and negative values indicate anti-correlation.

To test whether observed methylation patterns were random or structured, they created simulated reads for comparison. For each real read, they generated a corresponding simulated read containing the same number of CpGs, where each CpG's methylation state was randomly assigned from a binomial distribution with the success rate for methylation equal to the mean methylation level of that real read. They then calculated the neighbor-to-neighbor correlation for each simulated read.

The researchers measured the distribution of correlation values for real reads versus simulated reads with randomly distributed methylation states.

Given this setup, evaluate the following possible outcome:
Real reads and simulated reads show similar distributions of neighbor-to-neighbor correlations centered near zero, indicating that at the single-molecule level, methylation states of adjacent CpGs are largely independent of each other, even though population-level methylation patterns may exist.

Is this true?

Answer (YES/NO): NO